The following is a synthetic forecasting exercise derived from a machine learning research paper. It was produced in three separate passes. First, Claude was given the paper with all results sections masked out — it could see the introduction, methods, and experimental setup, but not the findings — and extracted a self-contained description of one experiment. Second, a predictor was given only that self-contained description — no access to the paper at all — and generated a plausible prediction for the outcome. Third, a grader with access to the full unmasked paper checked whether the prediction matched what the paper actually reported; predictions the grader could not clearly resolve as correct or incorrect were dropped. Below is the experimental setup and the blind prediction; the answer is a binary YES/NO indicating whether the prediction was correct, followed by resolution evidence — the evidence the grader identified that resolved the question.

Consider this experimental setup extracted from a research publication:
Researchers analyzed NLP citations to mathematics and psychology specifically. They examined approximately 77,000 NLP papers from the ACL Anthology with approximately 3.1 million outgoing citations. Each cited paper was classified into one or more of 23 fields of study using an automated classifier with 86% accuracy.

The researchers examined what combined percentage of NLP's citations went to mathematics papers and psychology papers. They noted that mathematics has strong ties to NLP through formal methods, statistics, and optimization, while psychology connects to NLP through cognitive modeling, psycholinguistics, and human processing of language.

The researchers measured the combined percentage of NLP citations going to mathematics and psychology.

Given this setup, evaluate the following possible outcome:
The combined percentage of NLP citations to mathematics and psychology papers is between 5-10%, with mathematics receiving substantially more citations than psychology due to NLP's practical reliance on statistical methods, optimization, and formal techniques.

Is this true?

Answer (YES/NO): NO